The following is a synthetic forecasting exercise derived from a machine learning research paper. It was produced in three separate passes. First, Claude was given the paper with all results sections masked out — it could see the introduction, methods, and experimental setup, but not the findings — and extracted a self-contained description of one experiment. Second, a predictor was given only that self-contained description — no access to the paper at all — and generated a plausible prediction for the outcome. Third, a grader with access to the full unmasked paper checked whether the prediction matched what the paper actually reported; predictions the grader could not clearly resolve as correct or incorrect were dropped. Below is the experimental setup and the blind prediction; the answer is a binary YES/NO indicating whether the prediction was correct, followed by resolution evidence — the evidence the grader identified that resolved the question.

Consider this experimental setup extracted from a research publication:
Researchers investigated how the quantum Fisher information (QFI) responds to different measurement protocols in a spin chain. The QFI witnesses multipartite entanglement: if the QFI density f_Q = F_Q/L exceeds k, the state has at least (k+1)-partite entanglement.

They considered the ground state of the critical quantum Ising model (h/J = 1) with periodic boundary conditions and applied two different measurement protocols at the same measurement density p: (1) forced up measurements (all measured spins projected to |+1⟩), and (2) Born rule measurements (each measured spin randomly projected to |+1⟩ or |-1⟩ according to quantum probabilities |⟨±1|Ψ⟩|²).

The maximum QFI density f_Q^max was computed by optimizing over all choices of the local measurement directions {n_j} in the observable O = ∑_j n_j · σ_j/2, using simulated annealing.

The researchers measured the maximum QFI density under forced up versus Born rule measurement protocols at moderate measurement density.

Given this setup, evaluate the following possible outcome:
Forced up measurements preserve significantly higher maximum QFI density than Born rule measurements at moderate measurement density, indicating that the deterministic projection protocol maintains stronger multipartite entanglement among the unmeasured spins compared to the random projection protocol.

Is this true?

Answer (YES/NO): NO